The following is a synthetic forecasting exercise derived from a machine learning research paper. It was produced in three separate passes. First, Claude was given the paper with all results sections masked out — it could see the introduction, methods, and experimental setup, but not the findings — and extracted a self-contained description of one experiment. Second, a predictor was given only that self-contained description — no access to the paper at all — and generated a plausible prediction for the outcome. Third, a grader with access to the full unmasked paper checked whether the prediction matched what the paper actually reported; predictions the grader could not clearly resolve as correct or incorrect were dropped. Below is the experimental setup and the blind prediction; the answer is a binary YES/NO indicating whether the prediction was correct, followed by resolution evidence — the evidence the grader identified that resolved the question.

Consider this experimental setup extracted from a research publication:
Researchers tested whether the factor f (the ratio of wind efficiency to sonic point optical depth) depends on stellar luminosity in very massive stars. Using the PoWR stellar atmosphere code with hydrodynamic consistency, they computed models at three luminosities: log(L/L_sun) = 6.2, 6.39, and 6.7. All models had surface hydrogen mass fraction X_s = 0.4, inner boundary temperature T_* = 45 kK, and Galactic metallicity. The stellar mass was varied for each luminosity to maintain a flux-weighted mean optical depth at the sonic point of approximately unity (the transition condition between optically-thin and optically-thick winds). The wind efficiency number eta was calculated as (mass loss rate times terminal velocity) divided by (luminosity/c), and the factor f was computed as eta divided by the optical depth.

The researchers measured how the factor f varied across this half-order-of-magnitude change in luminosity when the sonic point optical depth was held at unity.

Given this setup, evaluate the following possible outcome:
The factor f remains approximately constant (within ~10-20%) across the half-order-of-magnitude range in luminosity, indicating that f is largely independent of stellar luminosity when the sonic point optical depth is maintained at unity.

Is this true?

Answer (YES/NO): YES